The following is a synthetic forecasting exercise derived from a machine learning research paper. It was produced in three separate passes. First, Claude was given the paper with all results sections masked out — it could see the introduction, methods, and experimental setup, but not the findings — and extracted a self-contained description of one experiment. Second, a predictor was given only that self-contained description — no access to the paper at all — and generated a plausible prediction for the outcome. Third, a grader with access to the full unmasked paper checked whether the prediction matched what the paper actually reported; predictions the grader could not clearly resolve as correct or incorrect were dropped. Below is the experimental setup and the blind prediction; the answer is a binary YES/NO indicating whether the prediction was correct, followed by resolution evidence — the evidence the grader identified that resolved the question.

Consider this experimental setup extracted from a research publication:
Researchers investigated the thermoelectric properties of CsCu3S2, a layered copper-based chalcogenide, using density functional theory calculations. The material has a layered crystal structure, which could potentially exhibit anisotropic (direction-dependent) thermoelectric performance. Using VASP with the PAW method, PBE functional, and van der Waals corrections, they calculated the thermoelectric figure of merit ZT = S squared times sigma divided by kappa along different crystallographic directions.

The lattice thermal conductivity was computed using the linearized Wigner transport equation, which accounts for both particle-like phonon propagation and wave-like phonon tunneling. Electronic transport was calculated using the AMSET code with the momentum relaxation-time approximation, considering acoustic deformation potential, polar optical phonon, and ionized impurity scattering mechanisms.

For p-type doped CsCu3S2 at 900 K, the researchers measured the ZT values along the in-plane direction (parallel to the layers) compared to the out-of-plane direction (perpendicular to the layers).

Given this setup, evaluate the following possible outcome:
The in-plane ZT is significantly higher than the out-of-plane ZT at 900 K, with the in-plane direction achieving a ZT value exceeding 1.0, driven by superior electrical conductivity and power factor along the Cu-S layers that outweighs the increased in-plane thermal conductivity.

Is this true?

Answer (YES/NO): NO